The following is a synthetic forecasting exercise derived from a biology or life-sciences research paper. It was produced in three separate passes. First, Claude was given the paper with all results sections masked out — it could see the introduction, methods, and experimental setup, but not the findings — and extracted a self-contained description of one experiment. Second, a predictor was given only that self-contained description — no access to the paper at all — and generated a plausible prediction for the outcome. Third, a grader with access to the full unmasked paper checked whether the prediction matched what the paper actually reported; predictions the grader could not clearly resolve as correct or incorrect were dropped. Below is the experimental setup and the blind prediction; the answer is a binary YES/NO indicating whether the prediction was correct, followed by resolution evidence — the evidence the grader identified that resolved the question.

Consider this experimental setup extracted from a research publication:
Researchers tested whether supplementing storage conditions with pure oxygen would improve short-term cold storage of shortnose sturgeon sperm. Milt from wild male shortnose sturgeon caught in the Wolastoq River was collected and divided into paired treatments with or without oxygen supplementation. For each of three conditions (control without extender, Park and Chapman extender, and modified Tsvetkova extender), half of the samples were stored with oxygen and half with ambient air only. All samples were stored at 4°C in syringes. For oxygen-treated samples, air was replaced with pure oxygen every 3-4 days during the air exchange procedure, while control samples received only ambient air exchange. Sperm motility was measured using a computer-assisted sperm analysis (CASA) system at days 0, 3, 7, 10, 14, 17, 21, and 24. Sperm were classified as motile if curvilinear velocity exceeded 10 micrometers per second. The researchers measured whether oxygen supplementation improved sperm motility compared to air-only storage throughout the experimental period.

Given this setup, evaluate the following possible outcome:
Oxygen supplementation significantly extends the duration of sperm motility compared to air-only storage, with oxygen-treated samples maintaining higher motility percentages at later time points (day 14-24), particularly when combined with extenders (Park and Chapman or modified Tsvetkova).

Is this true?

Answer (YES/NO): NO